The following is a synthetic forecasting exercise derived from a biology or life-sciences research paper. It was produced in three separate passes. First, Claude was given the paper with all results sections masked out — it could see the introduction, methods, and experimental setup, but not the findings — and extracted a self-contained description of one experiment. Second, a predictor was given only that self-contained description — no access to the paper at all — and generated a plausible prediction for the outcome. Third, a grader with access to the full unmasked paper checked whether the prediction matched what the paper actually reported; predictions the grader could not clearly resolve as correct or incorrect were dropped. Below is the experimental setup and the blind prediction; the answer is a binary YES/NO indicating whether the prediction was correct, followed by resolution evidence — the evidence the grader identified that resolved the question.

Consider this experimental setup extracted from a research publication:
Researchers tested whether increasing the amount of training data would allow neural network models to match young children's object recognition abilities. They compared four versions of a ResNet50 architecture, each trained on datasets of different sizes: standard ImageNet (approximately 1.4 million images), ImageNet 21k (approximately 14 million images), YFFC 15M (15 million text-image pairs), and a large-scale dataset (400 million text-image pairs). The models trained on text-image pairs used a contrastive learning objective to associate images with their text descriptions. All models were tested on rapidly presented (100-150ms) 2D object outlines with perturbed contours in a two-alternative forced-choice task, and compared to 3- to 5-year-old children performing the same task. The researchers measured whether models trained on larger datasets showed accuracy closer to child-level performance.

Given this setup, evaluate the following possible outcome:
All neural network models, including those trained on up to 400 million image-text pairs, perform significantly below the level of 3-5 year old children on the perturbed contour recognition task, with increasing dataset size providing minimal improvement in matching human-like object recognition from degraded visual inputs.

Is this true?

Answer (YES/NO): NO